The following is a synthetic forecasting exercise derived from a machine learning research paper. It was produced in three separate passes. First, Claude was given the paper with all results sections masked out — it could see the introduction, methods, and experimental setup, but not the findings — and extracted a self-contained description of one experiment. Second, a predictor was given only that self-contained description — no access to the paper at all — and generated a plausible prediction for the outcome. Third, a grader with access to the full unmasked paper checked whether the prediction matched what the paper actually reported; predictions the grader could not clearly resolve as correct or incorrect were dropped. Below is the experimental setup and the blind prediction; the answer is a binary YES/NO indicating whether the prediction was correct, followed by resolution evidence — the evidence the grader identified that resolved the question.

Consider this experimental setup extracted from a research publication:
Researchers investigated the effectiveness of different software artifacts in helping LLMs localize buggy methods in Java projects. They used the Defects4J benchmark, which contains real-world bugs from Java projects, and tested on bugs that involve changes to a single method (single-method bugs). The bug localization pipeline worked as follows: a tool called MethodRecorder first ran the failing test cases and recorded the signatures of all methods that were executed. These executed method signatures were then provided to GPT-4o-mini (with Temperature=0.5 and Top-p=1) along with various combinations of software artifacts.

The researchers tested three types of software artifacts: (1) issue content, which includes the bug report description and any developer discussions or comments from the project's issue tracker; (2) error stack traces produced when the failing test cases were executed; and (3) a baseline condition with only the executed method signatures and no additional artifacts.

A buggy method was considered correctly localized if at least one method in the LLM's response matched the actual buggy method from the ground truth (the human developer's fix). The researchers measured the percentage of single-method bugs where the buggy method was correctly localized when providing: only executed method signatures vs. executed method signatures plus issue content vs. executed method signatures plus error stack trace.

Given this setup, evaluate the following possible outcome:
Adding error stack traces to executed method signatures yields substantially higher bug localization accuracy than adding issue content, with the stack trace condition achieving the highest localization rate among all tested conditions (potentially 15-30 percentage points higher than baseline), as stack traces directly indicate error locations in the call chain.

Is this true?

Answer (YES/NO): NO